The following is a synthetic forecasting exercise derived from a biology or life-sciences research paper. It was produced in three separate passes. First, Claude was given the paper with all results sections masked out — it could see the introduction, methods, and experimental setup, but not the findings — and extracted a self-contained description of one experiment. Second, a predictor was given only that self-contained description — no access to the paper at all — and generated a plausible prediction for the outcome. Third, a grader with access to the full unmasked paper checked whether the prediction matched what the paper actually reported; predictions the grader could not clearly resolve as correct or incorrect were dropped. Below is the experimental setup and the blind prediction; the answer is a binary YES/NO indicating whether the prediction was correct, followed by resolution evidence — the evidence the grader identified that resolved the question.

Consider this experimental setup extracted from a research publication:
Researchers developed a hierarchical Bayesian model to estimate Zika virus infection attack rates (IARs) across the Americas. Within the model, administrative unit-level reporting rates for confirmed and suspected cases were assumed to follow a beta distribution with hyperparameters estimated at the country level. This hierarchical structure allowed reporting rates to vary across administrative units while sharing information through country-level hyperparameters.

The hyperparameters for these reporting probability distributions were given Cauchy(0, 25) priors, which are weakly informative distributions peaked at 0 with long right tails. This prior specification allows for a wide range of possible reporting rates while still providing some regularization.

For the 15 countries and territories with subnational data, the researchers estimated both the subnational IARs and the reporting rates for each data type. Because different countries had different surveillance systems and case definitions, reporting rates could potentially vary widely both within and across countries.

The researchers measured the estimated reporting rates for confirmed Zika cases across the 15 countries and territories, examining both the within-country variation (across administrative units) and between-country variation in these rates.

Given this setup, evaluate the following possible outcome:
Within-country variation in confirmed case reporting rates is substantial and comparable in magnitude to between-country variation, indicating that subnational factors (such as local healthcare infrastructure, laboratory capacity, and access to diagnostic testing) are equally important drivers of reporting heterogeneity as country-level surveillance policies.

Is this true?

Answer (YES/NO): NO